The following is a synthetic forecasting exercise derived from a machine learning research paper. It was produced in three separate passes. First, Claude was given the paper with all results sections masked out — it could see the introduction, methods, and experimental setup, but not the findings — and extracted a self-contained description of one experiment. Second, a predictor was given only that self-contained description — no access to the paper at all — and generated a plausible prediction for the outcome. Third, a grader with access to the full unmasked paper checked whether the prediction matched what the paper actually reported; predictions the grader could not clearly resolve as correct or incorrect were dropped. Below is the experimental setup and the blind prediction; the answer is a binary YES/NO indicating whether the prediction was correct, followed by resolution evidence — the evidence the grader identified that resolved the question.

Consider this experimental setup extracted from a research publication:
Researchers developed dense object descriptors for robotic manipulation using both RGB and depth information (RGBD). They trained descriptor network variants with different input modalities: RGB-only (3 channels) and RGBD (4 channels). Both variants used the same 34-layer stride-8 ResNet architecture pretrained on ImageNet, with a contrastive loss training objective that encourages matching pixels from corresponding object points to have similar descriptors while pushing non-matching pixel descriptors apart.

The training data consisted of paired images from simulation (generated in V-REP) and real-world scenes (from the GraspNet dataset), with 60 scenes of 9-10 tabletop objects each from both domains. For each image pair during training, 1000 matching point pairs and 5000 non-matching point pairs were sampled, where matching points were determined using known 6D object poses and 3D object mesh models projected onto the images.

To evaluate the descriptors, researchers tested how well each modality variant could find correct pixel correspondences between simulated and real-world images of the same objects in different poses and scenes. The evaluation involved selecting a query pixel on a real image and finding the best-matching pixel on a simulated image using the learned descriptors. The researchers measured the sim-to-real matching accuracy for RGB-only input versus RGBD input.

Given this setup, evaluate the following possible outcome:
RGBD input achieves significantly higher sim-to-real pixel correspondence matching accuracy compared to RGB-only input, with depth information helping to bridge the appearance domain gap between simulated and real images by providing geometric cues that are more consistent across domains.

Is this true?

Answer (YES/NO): YES